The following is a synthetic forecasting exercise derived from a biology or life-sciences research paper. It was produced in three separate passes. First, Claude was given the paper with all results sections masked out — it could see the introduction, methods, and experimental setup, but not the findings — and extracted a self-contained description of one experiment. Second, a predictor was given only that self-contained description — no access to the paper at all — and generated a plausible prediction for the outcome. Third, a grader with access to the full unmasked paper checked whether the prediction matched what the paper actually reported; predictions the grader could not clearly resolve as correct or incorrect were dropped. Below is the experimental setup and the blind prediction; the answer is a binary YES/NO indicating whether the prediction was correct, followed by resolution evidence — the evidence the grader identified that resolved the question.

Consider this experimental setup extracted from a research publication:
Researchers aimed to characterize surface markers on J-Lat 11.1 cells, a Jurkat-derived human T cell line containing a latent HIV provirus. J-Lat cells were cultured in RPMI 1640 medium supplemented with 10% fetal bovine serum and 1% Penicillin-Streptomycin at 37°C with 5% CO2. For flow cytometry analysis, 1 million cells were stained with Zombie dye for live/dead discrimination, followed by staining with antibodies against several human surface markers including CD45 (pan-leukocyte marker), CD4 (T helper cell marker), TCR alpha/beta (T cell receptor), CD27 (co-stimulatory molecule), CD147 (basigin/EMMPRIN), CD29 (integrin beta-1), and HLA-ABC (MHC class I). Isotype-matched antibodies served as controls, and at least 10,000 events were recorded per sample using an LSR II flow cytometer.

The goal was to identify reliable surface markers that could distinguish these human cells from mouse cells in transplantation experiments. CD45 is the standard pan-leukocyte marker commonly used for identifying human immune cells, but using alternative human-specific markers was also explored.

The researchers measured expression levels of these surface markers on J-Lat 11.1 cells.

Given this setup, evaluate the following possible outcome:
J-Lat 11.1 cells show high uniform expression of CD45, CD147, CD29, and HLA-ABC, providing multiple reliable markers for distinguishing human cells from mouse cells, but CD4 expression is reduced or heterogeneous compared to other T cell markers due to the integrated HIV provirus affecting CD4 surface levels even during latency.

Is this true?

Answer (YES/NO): YES